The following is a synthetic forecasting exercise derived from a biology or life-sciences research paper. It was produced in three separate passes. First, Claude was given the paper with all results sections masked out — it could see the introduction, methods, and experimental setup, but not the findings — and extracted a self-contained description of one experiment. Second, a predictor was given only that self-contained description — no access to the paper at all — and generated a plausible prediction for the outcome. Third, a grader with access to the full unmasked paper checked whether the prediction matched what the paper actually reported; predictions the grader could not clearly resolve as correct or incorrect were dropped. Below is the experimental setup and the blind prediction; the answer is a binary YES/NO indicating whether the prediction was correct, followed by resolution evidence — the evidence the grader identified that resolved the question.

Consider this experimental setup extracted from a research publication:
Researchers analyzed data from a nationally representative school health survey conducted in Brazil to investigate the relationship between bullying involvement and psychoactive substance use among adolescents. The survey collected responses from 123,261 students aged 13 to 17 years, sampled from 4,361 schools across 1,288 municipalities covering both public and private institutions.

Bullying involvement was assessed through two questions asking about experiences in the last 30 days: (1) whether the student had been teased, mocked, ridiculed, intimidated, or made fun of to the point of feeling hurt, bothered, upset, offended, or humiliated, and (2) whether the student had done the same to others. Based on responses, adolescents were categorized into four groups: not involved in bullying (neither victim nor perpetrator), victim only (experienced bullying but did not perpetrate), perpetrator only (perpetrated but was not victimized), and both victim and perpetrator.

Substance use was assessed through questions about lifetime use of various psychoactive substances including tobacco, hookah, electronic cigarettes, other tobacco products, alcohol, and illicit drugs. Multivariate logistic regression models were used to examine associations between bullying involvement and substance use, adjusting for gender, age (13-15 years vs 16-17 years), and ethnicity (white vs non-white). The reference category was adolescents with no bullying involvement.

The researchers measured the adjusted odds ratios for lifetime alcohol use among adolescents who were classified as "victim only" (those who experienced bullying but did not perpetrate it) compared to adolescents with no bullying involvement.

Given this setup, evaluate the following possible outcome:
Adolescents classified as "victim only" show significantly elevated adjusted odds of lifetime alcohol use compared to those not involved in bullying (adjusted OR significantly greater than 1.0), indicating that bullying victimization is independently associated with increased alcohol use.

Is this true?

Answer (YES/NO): YES